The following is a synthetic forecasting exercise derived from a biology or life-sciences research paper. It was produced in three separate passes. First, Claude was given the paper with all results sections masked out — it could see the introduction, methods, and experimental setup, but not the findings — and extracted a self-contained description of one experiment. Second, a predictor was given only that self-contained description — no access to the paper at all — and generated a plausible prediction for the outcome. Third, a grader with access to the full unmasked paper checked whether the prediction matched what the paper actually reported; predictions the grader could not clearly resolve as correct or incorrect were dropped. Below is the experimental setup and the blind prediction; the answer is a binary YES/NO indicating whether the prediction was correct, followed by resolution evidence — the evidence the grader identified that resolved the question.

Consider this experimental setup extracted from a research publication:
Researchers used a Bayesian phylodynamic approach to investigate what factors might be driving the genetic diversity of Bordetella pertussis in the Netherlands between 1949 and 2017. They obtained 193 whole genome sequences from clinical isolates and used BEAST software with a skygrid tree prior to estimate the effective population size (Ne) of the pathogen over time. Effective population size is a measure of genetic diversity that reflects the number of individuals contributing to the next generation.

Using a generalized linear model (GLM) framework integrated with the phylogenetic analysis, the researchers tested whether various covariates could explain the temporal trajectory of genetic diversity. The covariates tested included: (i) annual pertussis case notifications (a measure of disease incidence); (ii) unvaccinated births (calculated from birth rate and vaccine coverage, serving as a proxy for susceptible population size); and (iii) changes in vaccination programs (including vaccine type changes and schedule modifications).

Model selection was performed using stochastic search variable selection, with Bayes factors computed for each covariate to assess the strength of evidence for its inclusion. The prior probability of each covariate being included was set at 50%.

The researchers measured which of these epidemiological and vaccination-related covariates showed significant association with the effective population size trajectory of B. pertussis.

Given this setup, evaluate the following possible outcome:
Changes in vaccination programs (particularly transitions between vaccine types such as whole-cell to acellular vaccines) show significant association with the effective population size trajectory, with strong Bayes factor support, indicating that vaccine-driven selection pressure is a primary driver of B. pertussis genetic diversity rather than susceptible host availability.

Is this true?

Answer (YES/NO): NO